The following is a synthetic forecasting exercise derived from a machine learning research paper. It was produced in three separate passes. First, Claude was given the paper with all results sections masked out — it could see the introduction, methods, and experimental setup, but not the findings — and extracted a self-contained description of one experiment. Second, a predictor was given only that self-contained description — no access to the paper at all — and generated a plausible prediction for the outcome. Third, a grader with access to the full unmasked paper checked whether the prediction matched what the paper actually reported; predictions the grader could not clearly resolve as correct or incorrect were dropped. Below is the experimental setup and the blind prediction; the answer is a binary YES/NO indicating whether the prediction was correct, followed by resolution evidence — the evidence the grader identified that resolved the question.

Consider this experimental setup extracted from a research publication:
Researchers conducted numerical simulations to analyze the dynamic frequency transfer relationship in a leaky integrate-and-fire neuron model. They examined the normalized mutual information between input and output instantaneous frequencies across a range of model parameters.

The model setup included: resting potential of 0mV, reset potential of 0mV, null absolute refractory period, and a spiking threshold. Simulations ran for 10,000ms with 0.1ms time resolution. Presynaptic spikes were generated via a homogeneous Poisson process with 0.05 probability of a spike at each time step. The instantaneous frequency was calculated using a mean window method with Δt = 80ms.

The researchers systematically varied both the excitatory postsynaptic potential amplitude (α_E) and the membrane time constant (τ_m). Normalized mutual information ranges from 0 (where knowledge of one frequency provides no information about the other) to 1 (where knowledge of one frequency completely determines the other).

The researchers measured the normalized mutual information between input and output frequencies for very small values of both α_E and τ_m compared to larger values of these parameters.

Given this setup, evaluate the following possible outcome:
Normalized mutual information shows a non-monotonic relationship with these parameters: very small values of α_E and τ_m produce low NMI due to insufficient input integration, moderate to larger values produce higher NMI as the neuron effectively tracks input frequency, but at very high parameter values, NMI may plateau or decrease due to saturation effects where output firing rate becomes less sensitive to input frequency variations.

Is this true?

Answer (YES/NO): NO